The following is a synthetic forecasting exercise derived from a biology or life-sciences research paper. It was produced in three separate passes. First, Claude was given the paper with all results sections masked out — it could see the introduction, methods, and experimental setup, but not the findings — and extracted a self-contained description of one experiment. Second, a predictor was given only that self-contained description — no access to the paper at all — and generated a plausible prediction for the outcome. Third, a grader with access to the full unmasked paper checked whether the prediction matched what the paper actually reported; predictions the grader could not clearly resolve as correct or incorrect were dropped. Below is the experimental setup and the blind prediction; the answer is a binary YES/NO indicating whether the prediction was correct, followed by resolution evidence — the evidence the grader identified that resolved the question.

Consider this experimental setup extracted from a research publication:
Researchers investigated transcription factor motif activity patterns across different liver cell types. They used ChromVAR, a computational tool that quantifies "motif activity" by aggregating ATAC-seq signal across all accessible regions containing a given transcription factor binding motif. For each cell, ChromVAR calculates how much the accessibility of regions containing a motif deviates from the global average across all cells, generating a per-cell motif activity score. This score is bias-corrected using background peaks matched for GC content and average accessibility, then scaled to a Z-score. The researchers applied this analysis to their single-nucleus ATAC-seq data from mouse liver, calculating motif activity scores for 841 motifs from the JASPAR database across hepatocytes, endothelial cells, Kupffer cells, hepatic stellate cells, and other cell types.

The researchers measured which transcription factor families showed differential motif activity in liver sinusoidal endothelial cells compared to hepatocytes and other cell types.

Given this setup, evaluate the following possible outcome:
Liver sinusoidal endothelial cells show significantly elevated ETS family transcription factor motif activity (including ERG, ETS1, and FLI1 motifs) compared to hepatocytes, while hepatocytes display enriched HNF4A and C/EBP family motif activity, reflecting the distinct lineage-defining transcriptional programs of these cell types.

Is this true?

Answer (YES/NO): NO